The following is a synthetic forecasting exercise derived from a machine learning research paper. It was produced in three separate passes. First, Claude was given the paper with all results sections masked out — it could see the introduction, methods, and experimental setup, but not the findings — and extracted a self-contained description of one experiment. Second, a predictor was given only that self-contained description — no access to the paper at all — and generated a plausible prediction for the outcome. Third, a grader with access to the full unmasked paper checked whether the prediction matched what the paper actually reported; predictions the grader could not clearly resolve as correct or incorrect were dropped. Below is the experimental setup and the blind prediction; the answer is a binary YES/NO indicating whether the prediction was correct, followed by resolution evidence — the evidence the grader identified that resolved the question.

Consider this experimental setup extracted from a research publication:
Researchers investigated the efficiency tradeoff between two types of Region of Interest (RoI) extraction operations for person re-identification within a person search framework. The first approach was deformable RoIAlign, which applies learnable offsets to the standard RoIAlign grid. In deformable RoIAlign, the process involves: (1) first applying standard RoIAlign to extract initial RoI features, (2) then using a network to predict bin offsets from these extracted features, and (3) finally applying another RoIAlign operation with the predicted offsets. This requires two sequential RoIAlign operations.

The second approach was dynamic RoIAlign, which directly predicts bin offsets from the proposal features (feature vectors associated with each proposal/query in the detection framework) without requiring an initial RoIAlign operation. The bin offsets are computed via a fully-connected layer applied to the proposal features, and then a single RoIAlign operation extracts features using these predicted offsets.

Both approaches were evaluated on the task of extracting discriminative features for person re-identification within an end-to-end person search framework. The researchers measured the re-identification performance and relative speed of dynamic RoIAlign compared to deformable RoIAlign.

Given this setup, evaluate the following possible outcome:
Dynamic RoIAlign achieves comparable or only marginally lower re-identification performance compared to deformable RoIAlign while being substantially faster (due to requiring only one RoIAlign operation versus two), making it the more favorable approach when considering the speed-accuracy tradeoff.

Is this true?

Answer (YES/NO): YES